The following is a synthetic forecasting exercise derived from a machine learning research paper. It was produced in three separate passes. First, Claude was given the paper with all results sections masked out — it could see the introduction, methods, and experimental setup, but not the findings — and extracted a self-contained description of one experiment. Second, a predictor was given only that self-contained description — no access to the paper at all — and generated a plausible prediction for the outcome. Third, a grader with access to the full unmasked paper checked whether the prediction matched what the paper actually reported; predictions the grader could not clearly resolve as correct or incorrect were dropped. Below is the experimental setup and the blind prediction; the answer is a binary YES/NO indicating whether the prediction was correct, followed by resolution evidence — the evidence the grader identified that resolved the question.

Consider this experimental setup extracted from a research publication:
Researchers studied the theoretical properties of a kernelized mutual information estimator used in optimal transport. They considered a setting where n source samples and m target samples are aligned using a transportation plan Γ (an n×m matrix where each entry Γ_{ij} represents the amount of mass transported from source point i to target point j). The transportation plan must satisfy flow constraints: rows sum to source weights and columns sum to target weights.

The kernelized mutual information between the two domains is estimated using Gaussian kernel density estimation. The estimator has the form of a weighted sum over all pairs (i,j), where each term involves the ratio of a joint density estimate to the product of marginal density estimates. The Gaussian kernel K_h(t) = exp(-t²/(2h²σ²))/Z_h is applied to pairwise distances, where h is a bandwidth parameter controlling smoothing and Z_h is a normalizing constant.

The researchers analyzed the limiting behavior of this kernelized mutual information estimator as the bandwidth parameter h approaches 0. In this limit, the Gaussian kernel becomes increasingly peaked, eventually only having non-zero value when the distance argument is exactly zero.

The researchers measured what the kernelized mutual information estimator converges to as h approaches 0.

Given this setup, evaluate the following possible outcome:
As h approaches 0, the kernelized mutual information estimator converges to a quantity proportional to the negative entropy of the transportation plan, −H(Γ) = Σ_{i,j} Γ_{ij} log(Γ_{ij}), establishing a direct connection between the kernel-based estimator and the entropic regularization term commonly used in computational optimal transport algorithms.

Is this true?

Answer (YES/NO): NO